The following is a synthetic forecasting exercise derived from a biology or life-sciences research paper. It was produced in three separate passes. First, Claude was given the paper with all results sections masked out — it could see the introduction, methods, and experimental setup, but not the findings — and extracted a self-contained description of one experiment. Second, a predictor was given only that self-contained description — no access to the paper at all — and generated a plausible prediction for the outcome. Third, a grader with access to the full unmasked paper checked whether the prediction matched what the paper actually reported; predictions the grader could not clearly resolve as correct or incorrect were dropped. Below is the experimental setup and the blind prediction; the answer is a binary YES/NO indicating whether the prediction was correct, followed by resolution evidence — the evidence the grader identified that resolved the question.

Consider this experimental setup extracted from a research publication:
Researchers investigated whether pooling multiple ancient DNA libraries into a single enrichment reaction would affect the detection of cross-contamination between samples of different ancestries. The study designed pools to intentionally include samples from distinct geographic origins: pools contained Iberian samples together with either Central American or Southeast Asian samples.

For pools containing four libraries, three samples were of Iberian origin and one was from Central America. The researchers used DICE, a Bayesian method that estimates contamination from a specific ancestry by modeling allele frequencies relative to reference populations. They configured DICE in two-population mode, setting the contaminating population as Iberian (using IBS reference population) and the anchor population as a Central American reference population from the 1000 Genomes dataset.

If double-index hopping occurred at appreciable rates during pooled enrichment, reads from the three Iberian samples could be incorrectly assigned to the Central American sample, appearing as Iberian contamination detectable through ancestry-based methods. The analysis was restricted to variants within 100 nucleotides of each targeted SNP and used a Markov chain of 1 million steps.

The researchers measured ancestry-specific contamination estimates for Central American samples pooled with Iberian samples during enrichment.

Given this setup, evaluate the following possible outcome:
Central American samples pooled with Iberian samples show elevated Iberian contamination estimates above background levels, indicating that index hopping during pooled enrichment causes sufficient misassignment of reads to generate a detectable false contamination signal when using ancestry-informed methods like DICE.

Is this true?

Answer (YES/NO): NO